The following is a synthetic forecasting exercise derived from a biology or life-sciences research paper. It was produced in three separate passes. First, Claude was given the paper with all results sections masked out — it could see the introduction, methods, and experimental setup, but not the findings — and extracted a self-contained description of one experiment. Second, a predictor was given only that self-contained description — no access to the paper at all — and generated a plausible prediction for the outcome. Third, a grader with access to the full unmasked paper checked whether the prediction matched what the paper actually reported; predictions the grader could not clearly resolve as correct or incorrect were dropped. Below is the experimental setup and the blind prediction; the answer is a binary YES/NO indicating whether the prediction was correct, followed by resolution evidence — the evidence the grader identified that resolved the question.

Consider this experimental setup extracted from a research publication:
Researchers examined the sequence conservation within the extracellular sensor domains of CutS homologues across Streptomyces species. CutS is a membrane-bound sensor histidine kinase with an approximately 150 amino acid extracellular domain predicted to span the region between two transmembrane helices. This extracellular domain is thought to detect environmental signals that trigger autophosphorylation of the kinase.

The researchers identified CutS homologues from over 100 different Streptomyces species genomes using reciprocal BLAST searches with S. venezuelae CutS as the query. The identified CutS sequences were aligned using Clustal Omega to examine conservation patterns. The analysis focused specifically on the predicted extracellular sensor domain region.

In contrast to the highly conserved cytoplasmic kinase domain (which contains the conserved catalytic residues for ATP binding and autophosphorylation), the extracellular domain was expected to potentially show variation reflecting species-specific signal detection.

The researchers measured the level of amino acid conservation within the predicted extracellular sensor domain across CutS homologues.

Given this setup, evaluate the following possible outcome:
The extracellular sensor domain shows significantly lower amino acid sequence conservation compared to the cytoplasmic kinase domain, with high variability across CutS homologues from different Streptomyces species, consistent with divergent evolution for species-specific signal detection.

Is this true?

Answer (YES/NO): NO